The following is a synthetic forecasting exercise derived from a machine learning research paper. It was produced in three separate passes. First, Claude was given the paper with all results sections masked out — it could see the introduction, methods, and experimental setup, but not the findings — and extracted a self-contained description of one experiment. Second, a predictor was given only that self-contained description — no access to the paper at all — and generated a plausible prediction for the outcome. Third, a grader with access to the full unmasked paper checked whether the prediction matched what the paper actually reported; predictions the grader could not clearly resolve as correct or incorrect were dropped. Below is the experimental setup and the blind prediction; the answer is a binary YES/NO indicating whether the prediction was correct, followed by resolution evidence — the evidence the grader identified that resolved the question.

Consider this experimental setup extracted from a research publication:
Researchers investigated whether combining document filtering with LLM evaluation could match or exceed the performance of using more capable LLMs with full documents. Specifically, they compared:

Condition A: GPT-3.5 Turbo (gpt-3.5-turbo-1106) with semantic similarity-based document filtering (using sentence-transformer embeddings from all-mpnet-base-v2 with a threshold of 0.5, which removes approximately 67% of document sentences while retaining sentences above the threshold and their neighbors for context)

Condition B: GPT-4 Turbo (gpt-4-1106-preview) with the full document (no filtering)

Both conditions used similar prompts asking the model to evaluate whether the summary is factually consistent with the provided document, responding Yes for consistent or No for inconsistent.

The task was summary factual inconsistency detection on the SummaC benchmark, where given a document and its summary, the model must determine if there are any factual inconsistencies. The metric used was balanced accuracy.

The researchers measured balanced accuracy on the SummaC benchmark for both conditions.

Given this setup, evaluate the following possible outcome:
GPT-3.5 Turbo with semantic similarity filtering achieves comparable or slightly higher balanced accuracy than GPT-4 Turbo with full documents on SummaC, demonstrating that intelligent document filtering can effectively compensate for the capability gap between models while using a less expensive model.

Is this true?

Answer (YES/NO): NO